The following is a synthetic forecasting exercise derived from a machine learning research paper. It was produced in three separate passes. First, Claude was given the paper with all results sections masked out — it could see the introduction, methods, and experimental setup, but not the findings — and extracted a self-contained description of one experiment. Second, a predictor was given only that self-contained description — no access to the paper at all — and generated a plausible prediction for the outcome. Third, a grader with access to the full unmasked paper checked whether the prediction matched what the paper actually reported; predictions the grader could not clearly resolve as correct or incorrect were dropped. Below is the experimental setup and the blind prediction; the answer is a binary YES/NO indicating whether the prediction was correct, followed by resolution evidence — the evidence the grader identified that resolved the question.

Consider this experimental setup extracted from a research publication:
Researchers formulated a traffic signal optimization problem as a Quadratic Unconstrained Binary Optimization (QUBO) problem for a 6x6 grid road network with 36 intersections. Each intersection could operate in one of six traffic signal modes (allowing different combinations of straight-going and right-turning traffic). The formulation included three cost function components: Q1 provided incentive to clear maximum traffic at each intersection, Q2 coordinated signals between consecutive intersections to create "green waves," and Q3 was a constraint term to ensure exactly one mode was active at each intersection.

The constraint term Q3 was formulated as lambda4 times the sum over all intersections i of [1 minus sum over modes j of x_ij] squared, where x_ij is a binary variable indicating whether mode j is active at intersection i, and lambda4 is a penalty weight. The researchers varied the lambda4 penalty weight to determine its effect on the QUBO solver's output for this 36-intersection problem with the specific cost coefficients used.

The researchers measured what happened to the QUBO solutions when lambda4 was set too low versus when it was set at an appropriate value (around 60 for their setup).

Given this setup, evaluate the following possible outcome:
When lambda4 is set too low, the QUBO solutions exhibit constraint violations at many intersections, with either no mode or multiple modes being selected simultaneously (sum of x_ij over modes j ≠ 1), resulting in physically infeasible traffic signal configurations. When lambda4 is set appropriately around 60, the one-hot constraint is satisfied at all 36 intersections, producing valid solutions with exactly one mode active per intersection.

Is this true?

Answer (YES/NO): YES